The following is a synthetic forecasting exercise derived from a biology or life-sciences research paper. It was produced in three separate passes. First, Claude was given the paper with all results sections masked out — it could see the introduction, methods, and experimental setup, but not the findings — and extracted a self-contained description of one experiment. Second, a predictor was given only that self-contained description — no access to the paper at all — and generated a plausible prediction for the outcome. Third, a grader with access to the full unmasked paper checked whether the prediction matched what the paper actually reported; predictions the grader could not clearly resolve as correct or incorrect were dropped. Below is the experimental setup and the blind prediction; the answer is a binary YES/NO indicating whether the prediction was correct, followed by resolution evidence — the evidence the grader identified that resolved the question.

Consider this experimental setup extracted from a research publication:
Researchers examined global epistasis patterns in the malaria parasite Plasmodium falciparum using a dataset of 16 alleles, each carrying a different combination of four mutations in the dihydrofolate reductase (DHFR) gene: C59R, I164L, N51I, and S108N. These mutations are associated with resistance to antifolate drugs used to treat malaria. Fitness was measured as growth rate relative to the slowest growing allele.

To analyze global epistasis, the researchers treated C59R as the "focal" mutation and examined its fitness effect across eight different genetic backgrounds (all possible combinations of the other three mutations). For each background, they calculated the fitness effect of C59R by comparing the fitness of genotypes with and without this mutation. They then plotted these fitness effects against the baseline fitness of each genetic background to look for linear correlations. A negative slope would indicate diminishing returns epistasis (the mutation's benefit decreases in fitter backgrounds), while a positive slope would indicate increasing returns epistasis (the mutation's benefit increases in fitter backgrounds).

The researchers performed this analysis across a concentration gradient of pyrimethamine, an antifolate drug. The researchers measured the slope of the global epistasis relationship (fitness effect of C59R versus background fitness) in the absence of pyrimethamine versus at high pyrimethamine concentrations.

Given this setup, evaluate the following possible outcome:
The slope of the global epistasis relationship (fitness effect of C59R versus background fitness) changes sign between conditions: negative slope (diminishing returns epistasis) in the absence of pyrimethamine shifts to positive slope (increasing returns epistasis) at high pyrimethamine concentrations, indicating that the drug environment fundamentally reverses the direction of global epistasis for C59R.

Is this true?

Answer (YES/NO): YES